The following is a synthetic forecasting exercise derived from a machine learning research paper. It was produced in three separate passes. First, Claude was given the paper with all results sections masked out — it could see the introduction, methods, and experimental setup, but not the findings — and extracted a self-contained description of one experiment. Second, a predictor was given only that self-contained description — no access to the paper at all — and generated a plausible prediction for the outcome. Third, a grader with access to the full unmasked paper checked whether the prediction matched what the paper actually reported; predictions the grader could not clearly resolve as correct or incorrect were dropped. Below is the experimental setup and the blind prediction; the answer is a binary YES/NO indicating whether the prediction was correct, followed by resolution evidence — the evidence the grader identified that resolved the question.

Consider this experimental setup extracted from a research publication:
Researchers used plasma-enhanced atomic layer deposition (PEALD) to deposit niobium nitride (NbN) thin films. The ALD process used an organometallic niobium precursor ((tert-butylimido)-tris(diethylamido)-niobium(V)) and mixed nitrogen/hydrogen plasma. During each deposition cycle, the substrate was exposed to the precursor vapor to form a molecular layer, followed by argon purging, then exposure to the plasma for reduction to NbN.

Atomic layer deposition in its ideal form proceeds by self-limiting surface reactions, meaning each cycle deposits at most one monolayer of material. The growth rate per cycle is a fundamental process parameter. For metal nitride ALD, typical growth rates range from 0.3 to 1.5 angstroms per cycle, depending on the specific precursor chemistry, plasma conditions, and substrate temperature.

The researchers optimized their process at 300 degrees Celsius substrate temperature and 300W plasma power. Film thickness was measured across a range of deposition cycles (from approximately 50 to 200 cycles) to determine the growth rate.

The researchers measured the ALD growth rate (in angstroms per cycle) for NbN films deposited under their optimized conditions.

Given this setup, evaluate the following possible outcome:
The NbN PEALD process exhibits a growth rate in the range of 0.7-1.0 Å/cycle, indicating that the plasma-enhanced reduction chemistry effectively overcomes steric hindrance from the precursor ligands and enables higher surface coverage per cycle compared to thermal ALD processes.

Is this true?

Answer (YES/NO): NO